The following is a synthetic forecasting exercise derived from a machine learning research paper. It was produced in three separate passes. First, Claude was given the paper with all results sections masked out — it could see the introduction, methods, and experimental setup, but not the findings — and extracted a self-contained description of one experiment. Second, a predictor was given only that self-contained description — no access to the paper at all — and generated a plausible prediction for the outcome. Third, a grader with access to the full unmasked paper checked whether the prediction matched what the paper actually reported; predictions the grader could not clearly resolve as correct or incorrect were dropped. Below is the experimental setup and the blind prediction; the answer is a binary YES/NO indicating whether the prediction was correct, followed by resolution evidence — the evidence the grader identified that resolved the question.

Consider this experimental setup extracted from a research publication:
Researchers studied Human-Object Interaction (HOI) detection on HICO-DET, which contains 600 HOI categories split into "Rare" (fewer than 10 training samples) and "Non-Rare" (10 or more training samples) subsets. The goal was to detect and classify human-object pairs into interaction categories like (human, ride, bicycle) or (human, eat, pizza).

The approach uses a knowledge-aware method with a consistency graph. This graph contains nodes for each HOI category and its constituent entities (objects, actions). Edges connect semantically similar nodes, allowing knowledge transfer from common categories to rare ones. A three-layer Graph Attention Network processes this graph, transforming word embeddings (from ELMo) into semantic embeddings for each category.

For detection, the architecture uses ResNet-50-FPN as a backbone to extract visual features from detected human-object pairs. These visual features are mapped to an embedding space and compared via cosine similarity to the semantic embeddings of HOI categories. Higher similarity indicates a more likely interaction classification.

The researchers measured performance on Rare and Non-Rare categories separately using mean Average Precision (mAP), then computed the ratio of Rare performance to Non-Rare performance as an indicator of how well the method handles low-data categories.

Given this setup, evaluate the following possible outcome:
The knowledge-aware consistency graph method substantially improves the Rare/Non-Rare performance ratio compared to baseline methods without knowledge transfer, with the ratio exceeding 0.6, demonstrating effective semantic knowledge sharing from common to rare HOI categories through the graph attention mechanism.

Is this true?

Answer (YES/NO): YES